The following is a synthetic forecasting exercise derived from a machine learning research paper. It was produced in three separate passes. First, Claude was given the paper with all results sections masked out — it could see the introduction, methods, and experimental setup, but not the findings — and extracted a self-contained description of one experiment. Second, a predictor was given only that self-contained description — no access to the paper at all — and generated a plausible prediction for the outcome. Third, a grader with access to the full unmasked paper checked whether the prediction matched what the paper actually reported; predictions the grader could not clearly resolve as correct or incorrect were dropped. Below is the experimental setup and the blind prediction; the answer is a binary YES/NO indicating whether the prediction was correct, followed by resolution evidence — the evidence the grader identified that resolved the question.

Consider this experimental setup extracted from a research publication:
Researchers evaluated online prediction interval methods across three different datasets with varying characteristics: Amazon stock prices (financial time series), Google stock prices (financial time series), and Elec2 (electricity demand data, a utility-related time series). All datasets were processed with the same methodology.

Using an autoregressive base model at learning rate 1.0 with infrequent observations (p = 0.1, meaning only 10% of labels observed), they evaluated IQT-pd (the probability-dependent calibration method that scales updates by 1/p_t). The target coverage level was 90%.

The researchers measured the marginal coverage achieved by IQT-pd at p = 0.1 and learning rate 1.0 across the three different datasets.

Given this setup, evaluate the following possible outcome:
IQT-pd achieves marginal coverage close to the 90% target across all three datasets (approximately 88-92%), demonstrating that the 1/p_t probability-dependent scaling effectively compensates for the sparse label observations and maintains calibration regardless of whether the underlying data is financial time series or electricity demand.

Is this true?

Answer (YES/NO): NO